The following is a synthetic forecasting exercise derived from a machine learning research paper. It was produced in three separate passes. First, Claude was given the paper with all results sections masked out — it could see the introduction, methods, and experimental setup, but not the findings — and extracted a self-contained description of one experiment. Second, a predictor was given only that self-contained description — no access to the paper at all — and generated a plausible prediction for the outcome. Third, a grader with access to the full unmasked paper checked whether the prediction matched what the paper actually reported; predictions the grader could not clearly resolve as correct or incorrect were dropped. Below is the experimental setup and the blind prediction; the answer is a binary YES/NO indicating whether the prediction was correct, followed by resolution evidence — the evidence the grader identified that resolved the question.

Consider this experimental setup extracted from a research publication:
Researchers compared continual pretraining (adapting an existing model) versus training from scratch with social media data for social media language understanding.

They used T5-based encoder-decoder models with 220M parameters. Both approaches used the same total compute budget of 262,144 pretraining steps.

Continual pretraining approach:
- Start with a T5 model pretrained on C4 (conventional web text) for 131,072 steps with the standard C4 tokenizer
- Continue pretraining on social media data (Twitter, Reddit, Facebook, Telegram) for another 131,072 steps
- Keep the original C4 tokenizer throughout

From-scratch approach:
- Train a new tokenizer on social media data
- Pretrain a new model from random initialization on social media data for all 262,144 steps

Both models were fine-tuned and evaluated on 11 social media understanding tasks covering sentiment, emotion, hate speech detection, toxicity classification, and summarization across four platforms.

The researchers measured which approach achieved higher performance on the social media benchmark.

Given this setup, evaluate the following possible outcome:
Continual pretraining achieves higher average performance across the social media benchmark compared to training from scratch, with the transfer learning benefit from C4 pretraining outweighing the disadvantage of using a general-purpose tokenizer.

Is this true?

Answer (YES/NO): NO